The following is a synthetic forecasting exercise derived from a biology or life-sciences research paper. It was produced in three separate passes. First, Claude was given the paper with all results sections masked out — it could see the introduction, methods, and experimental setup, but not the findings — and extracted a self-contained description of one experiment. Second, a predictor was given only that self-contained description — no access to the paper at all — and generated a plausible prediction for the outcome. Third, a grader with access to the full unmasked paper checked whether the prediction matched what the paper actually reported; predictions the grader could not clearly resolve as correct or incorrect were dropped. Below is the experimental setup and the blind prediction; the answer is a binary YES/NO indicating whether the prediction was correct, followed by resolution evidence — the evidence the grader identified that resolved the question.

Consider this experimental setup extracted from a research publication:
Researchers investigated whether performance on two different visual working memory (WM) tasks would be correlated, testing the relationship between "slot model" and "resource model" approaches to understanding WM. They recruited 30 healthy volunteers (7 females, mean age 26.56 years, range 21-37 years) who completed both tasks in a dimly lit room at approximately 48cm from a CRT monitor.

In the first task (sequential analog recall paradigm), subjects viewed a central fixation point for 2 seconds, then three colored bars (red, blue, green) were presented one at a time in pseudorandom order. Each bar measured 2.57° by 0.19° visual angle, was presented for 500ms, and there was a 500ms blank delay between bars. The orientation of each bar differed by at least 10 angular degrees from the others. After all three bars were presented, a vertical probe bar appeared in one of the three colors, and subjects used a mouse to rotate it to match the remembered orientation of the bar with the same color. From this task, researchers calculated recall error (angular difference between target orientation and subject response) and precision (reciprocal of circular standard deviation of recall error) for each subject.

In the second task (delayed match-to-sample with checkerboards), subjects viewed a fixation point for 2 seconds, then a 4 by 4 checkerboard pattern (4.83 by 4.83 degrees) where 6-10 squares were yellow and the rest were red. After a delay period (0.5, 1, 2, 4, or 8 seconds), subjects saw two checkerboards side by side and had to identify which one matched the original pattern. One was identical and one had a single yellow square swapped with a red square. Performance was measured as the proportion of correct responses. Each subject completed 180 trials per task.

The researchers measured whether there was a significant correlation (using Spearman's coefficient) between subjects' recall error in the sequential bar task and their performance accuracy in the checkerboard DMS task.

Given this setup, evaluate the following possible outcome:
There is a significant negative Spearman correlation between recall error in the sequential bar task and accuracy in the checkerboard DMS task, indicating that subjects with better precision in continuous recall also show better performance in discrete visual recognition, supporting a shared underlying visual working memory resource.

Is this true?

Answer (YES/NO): YES